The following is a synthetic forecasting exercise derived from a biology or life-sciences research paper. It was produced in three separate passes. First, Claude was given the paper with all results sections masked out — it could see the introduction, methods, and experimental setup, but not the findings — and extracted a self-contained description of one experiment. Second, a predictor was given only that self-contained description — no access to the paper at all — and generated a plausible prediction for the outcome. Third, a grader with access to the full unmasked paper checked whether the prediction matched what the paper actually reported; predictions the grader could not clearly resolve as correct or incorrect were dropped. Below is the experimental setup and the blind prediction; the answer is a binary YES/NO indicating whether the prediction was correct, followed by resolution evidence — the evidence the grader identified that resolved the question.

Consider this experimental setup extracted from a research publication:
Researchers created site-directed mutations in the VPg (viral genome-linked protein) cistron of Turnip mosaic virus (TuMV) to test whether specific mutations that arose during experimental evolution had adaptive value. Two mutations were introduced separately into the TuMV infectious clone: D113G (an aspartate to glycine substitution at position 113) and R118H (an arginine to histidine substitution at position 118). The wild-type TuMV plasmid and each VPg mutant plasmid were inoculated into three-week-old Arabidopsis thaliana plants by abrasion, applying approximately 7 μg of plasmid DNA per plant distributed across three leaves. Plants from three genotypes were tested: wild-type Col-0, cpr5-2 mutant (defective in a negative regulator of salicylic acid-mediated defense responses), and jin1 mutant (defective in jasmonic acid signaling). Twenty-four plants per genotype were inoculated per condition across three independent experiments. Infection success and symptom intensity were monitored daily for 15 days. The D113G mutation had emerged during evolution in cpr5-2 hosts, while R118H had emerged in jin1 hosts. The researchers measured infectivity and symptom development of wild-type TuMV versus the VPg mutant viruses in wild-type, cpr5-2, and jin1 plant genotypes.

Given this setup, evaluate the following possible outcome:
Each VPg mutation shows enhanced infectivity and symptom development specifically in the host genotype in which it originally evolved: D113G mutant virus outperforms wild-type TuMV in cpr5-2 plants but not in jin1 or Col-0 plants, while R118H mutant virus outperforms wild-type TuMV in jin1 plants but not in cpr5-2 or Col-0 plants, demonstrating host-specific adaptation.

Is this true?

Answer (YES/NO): NO